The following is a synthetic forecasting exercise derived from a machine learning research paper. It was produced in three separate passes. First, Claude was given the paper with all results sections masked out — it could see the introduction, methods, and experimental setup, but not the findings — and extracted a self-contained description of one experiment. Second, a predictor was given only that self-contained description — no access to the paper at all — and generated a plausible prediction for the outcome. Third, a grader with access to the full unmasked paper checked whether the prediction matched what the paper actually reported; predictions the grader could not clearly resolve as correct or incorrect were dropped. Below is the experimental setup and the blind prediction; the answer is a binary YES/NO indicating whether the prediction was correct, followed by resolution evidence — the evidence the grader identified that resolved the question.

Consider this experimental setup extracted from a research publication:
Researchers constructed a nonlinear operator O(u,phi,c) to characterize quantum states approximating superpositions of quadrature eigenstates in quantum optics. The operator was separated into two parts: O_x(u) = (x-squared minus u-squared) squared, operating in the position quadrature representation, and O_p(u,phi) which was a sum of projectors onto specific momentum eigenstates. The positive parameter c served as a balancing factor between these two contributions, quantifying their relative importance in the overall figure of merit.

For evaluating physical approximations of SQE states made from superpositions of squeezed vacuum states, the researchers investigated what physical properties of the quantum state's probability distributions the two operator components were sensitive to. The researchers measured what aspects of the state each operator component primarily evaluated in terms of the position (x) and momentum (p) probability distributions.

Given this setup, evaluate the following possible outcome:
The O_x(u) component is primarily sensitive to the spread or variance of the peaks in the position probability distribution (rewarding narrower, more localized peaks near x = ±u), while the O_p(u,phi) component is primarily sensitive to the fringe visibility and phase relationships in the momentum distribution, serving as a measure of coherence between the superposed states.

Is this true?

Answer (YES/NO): YES